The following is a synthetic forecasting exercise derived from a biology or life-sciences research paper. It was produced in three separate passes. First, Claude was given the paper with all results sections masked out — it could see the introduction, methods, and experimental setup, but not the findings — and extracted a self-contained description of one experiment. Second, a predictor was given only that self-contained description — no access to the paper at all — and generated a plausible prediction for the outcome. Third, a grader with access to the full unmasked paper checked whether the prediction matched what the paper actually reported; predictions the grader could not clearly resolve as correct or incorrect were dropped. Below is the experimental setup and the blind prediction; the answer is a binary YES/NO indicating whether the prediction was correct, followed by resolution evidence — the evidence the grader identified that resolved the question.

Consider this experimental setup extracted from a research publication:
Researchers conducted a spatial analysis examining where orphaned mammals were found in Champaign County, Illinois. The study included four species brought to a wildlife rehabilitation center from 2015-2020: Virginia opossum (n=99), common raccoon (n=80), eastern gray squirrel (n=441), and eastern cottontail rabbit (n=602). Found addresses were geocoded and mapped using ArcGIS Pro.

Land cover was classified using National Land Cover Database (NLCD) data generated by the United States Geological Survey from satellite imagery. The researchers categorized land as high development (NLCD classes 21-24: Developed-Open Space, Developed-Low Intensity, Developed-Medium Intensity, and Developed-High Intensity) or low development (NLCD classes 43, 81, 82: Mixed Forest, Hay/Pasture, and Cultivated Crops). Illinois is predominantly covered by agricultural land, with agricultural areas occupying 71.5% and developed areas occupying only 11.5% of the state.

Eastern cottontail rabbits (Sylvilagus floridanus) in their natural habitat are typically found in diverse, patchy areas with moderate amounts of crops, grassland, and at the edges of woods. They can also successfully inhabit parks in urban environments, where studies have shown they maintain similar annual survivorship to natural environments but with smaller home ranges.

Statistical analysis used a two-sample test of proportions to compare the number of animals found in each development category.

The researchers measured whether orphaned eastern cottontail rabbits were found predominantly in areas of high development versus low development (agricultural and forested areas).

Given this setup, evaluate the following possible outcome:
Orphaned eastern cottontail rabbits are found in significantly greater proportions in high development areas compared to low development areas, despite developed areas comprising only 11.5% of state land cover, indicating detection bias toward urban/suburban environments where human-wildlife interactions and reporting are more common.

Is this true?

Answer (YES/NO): YES